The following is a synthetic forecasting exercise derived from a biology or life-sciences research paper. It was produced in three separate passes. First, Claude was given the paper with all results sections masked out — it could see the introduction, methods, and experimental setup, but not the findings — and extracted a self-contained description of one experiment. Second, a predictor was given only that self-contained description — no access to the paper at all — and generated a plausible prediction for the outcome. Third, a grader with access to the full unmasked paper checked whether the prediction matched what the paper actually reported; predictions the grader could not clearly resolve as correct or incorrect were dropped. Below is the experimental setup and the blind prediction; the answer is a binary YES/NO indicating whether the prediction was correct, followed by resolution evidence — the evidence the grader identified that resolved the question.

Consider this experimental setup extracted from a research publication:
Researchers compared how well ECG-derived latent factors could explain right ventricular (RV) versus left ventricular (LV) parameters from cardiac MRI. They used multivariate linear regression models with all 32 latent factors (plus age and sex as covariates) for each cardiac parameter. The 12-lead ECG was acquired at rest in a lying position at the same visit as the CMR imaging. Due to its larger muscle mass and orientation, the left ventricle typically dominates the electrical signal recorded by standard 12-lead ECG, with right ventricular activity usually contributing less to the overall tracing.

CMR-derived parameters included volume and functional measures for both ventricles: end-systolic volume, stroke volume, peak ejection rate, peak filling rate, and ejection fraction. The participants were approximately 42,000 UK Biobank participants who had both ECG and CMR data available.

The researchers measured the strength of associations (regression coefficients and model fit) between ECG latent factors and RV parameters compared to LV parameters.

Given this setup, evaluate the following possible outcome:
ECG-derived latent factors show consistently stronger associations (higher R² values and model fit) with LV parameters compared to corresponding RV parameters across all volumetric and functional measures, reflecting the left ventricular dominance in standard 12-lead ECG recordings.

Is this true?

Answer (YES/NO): YES